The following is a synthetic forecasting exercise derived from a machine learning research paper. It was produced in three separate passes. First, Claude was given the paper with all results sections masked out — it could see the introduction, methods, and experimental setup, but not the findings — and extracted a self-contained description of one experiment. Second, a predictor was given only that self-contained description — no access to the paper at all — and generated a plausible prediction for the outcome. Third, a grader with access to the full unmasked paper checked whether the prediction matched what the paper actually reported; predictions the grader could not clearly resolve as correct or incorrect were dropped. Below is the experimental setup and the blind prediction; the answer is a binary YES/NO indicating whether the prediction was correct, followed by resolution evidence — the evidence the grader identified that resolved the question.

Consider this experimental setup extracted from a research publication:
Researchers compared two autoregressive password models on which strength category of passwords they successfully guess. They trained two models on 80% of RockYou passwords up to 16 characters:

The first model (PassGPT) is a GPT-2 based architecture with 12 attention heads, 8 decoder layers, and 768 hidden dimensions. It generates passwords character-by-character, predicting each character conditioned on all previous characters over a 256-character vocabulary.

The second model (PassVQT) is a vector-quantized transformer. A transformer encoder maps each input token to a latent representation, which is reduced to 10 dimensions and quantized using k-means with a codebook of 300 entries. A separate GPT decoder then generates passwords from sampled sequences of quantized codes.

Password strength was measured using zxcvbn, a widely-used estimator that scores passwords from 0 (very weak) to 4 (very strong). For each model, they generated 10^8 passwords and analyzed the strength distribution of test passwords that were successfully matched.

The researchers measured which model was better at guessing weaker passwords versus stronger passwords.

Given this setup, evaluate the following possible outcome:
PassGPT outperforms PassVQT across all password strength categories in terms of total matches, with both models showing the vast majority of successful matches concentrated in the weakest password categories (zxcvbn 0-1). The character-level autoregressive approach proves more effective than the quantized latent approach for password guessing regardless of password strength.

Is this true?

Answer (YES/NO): NO